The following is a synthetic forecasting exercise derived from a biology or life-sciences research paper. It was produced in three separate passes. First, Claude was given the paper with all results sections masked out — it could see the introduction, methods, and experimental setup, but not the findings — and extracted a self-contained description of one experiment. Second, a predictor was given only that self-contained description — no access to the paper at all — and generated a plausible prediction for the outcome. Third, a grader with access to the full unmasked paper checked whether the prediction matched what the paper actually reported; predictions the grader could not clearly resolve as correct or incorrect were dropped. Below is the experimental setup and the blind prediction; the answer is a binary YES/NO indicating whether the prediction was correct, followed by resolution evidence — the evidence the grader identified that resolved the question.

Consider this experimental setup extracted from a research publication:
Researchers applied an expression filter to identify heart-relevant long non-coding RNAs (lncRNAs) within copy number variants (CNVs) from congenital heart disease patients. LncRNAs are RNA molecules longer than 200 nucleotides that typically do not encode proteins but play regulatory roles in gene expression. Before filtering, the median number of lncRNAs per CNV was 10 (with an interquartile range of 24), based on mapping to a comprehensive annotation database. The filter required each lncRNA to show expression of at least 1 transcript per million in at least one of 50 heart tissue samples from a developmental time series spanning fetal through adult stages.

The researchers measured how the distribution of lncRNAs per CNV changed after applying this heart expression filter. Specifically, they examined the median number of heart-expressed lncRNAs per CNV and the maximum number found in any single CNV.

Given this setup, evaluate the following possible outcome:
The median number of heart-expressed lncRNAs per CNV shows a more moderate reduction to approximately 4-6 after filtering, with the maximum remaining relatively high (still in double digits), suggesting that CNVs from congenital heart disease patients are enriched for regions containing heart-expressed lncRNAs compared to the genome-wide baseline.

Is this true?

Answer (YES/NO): NO